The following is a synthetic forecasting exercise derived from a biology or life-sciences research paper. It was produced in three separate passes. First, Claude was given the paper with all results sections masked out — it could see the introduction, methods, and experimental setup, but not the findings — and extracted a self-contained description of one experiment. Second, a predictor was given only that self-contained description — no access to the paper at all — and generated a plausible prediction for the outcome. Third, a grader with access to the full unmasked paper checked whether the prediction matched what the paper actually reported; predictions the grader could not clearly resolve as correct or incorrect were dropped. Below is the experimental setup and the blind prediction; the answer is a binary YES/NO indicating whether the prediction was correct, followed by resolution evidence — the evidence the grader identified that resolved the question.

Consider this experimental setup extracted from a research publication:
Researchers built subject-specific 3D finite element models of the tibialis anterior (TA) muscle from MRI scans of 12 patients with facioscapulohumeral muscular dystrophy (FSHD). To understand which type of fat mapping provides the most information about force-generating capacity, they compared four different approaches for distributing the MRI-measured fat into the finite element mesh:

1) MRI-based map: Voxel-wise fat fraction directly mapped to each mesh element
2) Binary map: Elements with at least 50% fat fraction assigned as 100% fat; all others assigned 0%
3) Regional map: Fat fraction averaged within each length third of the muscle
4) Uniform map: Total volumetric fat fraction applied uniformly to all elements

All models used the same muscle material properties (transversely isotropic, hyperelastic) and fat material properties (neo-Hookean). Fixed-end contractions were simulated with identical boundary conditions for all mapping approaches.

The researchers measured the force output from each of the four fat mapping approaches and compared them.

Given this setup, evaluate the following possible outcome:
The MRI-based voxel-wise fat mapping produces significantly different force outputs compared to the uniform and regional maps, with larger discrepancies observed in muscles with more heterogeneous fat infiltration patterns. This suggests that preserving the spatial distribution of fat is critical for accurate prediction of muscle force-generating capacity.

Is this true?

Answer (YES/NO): NO